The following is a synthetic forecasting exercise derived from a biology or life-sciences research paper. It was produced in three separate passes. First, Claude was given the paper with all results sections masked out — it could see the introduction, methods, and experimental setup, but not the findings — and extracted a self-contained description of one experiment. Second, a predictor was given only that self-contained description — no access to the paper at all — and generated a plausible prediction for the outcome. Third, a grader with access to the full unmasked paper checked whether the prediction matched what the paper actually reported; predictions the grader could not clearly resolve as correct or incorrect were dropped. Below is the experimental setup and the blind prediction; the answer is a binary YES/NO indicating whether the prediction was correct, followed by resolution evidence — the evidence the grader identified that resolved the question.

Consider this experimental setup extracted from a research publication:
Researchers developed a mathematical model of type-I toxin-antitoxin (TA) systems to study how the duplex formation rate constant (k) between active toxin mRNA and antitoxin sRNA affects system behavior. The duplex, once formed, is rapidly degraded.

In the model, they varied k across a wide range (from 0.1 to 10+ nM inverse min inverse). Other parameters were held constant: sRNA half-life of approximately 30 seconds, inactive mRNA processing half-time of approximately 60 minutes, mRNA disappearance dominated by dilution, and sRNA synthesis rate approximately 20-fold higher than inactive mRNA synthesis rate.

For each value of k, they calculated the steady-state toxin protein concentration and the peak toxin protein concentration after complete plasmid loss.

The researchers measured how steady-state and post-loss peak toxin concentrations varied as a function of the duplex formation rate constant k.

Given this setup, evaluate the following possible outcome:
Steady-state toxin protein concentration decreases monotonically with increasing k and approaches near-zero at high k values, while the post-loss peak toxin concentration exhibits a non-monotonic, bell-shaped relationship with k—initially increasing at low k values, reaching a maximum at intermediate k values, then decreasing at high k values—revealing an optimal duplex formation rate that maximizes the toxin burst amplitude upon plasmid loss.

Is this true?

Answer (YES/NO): NO